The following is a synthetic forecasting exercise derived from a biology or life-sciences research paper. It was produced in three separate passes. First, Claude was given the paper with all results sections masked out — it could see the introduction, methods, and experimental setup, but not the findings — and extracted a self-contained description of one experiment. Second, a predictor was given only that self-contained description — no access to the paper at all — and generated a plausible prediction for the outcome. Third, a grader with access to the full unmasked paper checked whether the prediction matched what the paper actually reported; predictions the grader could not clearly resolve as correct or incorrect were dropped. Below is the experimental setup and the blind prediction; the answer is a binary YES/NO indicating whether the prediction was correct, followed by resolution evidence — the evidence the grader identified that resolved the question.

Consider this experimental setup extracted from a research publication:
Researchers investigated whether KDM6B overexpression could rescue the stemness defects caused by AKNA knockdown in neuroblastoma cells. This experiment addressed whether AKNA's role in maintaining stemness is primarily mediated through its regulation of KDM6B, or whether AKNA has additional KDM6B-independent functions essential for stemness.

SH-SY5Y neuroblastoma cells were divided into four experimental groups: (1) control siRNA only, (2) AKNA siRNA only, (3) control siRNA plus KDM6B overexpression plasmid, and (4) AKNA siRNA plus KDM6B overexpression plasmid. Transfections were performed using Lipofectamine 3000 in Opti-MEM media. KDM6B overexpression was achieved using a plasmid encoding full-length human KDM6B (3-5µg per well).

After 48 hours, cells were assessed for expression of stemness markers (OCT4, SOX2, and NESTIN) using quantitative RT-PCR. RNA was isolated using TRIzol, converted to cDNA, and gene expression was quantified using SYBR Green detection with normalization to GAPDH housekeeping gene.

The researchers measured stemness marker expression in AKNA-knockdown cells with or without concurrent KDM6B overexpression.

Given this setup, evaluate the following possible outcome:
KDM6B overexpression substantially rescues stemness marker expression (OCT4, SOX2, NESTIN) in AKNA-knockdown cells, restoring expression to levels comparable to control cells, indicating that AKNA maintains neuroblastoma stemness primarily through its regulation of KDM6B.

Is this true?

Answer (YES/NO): NO